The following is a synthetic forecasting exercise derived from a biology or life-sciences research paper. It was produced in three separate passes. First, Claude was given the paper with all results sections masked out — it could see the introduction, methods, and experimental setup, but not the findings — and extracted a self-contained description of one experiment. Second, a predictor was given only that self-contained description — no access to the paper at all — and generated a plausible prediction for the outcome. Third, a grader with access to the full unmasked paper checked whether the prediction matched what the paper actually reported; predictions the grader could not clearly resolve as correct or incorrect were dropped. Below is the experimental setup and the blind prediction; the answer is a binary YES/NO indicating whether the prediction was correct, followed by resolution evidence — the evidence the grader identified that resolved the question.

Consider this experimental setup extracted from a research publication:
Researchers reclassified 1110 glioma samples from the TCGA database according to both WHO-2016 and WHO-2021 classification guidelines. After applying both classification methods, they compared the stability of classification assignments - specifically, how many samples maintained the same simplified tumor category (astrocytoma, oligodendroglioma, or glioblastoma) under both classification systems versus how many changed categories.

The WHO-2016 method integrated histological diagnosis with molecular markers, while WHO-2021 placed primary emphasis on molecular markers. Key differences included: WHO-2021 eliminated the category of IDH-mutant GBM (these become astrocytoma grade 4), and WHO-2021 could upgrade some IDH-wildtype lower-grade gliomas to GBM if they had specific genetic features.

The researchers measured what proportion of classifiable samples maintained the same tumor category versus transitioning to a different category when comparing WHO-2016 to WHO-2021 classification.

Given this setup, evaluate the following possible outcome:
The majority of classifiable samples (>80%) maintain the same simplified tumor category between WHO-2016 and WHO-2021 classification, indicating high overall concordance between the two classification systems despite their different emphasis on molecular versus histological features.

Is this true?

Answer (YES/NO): YES